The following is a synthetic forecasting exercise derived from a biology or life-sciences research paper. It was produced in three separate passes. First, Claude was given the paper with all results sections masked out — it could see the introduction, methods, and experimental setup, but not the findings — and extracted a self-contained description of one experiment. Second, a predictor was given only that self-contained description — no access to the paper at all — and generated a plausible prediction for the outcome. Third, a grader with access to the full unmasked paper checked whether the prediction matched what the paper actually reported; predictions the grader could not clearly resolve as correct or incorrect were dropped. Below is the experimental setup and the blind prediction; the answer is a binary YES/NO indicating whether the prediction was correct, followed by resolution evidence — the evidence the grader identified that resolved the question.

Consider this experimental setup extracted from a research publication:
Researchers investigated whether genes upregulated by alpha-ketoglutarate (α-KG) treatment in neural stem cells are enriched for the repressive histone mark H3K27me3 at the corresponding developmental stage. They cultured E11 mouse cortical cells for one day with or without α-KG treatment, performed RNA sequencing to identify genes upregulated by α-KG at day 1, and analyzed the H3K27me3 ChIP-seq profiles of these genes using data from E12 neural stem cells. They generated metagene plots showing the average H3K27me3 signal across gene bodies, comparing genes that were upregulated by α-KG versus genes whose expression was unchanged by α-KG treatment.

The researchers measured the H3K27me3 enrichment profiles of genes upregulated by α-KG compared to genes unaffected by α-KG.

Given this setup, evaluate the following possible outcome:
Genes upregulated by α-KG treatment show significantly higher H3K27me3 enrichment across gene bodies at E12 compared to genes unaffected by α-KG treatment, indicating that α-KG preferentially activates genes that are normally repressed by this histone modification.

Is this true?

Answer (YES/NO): YES